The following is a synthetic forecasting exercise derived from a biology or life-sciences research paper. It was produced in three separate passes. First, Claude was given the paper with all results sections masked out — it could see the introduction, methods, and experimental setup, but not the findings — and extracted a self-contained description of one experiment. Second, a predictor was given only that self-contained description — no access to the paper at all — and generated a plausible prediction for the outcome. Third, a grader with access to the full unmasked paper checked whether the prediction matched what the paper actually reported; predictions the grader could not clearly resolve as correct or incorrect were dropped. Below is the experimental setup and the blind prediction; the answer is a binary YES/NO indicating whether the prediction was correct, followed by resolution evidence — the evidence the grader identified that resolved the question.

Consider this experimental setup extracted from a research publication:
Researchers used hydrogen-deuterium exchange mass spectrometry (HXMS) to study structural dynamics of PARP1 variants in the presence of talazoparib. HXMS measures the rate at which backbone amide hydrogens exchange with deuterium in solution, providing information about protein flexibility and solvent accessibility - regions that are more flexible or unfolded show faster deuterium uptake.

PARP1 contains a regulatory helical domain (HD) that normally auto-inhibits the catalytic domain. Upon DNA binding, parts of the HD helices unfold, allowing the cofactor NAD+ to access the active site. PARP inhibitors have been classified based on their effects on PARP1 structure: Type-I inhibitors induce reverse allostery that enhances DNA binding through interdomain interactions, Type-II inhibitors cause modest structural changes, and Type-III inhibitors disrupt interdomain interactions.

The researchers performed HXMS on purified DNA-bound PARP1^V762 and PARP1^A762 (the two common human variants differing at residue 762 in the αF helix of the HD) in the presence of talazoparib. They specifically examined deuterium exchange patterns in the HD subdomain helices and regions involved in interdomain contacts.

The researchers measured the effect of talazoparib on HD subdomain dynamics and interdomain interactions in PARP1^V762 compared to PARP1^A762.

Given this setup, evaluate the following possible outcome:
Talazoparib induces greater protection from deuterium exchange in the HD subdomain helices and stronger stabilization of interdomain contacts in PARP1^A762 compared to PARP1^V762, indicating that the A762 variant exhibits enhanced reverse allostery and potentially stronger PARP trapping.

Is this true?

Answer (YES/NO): NO